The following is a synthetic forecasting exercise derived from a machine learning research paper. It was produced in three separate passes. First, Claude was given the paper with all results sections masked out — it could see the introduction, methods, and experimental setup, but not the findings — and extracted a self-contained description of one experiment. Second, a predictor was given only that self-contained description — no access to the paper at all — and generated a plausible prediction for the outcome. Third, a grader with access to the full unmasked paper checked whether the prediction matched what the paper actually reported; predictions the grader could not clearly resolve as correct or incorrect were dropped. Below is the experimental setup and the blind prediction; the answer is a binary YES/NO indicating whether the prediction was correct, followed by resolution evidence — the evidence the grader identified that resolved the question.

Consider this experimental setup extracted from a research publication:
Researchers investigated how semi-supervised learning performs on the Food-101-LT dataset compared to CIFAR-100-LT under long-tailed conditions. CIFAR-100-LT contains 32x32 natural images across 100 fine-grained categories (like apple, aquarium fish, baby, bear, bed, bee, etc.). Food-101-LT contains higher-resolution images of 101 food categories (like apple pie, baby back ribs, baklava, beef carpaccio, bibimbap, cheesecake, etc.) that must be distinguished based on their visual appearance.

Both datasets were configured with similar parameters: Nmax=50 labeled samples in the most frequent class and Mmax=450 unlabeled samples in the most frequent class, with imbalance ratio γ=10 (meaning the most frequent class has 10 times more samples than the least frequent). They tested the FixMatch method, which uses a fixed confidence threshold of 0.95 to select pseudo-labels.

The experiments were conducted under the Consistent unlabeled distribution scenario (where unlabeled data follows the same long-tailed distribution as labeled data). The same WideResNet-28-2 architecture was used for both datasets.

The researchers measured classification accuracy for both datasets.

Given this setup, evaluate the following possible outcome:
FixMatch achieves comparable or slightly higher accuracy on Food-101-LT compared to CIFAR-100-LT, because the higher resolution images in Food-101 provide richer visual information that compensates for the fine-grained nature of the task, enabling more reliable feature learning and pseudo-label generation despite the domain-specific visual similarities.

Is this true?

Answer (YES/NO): NO